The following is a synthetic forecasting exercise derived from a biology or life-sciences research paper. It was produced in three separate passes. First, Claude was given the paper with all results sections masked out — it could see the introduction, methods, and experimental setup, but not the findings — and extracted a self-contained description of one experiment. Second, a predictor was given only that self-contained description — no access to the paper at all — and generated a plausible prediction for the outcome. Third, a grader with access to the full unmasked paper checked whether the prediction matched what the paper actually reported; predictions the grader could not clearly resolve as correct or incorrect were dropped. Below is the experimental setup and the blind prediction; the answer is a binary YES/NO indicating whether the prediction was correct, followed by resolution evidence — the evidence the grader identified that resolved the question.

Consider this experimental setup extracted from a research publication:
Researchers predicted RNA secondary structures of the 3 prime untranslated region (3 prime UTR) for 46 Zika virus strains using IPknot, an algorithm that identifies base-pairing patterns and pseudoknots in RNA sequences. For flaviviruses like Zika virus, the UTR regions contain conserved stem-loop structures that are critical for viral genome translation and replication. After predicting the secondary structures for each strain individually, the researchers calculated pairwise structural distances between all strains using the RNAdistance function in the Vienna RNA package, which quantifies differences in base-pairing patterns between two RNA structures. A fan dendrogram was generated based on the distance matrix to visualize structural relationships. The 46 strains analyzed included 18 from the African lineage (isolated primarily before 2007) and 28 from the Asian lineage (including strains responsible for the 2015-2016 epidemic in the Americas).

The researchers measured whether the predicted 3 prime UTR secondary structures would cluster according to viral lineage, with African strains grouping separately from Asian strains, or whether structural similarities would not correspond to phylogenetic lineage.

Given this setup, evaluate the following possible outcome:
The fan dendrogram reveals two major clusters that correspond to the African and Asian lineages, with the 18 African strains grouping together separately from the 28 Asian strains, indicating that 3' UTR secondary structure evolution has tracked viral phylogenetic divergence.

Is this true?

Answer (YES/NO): YES